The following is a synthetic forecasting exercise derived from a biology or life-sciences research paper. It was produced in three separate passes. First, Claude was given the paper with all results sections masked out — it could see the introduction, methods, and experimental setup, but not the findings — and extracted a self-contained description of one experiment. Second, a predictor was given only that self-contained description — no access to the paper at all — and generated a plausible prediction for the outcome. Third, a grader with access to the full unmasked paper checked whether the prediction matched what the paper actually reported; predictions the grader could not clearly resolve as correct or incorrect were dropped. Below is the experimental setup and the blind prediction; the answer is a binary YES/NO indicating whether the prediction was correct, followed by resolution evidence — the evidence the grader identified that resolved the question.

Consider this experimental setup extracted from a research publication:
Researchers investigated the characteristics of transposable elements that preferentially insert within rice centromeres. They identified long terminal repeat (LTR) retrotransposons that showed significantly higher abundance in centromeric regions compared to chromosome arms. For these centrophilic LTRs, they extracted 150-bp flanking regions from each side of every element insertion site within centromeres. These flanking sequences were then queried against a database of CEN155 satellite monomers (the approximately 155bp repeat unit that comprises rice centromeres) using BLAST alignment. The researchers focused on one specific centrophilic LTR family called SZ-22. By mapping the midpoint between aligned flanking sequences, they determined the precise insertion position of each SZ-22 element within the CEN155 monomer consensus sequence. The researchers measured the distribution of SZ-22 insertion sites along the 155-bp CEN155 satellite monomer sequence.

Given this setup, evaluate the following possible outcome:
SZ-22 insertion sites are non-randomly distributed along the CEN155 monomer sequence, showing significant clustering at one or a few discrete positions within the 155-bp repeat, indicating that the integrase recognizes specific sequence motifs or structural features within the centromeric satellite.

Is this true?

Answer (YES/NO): YES